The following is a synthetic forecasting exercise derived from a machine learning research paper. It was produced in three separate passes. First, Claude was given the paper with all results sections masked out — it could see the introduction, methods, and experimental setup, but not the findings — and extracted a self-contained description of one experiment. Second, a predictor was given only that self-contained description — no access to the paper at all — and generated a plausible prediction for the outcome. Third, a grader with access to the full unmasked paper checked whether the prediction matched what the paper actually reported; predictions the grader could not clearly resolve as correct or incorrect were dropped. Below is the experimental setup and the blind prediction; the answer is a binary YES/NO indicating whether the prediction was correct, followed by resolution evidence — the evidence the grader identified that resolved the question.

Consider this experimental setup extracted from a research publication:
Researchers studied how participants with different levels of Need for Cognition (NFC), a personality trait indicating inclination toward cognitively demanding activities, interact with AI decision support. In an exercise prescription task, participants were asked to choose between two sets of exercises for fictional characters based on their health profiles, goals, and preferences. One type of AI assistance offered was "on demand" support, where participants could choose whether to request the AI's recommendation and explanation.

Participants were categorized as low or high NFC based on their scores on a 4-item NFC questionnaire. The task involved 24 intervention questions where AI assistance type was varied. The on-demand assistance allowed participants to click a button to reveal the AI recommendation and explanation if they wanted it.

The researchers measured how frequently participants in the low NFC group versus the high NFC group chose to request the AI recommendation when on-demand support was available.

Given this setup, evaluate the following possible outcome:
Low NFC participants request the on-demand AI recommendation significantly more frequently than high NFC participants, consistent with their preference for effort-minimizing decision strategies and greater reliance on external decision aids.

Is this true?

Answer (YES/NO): NO